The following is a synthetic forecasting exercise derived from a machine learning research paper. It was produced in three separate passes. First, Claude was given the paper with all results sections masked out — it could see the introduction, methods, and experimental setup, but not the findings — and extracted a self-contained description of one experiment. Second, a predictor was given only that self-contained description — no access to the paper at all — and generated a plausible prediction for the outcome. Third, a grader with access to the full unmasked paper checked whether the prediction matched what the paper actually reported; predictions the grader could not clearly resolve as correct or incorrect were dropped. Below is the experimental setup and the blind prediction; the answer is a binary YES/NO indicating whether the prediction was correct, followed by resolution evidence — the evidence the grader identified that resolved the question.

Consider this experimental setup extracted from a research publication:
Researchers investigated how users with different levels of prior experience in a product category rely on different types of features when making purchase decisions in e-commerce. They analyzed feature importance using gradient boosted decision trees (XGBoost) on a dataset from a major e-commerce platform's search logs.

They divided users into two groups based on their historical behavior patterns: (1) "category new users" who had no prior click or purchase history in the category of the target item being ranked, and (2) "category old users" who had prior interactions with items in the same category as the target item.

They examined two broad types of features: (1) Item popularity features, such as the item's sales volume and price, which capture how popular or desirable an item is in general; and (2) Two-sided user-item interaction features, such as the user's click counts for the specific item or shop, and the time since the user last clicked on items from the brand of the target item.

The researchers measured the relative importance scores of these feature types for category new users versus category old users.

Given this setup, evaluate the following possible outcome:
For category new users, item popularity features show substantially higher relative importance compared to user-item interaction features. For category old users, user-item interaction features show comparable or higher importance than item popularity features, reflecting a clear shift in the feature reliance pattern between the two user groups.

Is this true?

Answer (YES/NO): YES